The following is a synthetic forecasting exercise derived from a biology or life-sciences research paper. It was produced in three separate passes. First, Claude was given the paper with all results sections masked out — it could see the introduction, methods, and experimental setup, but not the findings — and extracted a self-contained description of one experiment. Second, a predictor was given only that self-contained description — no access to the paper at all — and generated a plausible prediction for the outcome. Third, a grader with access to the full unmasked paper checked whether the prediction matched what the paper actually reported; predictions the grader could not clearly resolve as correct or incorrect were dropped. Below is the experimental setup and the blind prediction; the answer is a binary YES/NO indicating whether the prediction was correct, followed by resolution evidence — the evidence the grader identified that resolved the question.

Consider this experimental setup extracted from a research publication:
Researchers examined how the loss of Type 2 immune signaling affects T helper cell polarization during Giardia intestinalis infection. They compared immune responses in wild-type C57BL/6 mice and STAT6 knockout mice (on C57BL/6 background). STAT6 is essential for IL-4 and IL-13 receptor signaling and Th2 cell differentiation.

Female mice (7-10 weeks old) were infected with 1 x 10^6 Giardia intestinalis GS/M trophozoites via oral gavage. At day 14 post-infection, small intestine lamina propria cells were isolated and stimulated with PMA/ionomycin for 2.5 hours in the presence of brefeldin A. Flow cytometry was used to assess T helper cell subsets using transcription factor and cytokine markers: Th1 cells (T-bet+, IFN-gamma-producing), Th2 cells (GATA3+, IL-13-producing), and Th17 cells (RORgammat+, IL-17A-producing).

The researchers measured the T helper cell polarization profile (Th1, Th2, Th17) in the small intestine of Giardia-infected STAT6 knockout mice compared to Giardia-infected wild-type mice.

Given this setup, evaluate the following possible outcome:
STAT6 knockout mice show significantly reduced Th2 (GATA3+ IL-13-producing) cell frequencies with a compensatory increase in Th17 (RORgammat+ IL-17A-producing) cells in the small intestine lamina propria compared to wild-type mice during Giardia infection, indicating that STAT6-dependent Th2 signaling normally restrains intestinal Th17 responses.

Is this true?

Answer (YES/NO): YES